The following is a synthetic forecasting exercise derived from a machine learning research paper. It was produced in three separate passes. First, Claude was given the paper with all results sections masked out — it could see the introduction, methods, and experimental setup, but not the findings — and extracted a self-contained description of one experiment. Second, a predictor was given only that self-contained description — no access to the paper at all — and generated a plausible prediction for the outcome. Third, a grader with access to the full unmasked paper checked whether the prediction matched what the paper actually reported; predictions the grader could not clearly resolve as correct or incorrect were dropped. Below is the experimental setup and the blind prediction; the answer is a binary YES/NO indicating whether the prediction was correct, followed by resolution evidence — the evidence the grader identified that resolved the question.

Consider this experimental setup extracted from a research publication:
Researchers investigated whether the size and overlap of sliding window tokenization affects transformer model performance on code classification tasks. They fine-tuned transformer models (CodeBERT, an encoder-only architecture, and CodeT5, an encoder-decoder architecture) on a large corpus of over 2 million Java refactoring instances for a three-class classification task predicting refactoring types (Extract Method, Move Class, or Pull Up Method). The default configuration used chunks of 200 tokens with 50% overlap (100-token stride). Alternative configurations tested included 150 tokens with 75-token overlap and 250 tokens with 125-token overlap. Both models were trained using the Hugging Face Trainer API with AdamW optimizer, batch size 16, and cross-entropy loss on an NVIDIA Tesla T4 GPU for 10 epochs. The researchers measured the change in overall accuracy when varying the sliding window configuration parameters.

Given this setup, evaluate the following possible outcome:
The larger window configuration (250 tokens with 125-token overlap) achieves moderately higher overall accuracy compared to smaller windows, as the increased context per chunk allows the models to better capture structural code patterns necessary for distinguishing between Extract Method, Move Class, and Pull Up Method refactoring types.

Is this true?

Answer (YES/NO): NO